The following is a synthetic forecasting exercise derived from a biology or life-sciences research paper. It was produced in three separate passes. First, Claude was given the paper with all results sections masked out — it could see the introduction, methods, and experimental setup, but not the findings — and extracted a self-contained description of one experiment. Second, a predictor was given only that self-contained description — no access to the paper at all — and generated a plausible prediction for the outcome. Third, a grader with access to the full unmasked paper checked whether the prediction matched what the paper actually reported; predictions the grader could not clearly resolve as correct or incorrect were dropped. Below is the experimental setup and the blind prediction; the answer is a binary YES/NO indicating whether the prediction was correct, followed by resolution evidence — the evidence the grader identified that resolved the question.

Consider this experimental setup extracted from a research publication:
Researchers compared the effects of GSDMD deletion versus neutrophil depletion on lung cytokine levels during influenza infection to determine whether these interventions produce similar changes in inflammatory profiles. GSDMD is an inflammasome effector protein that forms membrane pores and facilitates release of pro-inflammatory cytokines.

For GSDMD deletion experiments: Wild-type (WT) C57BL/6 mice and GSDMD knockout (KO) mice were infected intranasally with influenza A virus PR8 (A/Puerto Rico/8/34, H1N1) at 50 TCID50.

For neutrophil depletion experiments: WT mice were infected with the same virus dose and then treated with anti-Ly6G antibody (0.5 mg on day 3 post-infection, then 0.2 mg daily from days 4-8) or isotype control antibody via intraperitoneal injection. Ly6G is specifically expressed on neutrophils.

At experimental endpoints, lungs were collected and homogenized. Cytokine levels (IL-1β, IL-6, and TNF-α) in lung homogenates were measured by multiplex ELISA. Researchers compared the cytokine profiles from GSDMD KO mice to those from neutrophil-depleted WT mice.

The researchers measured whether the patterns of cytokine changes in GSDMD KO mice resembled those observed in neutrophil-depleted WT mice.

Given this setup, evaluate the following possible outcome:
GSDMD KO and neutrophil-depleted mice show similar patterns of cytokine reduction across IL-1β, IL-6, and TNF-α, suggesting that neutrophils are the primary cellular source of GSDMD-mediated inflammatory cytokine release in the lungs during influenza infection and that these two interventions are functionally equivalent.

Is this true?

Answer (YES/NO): NO